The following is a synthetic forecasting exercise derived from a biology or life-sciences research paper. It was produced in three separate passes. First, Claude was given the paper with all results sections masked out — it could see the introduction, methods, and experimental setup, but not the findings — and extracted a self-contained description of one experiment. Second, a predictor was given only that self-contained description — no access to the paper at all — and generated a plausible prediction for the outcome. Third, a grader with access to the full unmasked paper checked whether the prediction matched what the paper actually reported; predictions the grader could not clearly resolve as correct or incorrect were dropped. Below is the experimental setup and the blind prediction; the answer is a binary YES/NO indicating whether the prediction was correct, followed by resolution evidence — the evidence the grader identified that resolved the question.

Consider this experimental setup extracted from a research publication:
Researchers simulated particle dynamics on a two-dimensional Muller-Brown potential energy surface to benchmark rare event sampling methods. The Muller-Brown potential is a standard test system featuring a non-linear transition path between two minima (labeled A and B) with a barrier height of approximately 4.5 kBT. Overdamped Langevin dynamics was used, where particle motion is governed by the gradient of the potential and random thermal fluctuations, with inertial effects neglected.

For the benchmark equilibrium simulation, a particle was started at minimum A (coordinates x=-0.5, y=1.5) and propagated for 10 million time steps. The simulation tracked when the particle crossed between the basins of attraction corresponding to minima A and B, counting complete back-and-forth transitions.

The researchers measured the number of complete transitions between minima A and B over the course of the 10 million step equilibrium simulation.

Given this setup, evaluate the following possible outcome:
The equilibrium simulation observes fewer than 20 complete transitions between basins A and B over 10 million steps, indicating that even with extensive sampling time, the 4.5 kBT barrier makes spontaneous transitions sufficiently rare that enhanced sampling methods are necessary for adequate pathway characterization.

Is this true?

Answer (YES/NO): NO